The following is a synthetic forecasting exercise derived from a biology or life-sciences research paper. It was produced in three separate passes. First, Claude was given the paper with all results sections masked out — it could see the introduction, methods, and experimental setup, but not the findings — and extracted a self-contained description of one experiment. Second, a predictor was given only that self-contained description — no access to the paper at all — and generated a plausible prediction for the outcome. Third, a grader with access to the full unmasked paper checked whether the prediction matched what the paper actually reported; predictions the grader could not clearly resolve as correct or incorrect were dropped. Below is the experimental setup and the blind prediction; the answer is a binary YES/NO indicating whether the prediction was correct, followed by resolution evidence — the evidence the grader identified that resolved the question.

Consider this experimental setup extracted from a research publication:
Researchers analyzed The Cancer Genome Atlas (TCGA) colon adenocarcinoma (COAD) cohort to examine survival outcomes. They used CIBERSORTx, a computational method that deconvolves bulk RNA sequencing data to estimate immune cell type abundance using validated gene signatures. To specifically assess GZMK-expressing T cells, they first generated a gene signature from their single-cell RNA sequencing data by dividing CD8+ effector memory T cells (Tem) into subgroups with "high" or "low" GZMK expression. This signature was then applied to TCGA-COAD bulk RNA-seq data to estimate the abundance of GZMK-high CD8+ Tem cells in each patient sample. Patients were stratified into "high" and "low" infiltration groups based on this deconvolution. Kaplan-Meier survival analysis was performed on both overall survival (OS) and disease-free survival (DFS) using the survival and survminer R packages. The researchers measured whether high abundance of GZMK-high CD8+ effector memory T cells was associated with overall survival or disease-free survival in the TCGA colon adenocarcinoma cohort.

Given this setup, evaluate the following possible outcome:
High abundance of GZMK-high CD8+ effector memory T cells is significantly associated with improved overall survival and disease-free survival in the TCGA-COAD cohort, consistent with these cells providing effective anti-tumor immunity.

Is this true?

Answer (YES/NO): NO